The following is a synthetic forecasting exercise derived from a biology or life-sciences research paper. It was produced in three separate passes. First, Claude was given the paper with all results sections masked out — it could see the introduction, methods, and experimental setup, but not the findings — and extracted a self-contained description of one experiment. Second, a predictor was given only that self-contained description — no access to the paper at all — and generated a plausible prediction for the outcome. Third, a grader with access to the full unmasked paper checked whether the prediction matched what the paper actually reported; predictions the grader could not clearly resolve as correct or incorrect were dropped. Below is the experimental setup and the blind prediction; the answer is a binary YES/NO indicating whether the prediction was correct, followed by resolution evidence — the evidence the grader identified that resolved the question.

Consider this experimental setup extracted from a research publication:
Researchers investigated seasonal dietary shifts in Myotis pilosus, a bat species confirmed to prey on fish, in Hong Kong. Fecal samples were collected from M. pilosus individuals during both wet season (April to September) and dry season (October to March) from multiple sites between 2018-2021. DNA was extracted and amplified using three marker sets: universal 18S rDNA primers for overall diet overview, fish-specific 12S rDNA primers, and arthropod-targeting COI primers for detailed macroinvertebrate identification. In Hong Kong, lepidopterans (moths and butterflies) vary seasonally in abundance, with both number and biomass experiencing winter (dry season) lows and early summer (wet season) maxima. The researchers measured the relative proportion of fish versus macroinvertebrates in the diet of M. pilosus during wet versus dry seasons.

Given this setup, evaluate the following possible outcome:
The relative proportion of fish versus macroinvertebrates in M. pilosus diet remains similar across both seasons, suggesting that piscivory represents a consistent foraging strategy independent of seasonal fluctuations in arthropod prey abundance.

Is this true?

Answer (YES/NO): NO